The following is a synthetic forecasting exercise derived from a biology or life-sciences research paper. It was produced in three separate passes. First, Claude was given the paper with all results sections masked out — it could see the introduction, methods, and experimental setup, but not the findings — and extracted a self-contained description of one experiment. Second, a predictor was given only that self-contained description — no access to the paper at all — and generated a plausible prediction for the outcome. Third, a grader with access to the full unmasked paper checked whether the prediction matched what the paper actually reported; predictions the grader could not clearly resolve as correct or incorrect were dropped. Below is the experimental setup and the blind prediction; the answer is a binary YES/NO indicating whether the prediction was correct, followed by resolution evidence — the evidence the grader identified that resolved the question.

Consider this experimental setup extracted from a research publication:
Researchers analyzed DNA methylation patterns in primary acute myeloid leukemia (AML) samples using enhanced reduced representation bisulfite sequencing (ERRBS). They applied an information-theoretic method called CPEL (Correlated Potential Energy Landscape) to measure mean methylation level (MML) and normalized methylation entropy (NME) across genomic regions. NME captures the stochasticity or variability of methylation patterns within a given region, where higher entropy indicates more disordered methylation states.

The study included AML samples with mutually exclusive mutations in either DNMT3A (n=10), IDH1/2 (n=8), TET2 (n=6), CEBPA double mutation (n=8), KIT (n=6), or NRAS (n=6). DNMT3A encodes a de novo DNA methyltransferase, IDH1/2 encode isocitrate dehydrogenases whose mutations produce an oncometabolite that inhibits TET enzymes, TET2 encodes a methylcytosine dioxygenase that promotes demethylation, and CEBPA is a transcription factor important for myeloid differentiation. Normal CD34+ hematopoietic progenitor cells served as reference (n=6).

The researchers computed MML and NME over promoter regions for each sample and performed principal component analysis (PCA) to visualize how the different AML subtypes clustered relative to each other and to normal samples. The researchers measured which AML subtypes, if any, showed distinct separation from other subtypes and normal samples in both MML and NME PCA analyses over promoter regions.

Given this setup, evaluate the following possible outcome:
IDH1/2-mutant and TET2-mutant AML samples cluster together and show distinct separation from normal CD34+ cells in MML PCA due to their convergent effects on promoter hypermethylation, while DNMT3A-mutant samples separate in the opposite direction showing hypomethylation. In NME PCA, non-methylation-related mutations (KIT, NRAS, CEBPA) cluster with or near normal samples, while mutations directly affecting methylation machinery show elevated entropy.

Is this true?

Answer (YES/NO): NO